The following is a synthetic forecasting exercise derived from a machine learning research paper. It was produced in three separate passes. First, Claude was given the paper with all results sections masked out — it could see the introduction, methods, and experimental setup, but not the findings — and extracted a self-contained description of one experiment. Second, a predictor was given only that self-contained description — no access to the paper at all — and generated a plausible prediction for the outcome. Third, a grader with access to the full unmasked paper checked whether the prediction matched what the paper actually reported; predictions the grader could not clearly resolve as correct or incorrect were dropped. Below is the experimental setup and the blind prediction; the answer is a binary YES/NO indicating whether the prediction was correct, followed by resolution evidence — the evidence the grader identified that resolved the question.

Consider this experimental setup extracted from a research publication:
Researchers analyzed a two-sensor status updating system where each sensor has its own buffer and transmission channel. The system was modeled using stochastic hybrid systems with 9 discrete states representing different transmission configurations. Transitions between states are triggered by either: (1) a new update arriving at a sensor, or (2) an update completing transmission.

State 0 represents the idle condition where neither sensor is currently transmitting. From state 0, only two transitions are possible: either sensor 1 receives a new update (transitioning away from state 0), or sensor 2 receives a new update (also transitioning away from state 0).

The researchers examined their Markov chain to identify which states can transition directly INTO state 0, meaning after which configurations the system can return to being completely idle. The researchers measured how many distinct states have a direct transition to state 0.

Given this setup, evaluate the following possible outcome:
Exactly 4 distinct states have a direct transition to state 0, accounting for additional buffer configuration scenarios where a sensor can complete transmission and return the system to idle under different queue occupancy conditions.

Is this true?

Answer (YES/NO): YES